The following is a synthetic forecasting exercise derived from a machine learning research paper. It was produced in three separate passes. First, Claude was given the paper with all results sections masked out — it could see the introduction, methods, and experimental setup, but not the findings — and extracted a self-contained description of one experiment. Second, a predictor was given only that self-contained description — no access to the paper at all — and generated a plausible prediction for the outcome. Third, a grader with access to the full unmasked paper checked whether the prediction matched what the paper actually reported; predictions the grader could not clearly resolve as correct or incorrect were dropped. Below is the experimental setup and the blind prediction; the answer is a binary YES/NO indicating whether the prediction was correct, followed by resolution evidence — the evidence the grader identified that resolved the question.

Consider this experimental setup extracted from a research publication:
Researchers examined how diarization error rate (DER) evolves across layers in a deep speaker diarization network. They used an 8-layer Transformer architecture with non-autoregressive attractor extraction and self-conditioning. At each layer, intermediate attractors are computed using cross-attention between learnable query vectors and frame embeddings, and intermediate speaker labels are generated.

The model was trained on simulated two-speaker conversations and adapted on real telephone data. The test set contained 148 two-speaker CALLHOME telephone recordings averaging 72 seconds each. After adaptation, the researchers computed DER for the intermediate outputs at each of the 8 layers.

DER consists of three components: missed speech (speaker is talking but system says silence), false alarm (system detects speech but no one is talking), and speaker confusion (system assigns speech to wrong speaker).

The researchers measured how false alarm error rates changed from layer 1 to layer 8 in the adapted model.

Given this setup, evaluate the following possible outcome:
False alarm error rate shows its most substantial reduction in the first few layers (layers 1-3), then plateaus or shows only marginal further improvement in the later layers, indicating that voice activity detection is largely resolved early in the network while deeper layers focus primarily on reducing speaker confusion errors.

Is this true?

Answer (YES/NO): NO